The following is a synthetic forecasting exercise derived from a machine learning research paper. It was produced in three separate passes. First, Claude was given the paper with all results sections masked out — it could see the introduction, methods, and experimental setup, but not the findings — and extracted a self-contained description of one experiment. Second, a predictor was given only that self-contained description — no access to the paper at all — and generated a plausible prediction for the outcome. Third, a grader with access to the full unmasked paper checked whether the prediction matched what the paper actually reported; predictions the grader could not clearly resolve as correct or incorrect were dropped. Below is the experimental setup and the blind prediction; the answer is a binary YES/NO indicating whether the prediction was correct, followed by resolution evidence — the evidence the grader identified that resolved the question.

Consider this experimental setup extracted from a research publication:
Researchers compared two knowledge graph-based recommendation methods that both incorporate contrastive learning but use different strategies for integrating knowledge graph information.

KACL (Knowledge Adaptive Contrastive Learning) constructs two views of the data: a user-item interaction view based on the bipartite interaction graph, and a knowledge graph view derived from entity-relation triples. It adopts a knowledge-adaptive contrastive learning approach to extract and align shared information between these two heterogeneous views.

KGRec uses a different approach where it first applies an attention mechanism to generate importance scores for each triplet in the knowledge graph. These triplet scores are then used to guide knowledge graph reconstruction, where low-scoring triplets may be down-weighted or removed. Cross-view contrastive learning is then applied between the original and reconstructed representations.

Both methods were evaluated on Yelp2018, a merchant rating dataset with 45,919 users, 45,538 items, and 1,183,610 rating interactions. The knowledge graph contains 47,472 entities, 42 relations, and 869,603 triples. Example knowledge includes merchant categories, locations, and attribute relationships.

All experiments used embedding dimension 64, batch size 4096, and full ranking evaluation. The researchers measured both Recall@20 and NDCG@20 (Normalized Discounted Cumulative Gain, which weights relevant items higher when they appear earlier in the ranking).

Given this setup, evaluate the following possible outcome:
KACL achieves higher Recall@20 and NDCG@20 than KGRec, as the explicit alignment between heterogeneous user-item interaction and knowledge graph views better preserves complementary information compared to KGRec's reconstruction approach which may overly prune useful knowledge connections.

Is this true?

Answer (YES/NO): YES